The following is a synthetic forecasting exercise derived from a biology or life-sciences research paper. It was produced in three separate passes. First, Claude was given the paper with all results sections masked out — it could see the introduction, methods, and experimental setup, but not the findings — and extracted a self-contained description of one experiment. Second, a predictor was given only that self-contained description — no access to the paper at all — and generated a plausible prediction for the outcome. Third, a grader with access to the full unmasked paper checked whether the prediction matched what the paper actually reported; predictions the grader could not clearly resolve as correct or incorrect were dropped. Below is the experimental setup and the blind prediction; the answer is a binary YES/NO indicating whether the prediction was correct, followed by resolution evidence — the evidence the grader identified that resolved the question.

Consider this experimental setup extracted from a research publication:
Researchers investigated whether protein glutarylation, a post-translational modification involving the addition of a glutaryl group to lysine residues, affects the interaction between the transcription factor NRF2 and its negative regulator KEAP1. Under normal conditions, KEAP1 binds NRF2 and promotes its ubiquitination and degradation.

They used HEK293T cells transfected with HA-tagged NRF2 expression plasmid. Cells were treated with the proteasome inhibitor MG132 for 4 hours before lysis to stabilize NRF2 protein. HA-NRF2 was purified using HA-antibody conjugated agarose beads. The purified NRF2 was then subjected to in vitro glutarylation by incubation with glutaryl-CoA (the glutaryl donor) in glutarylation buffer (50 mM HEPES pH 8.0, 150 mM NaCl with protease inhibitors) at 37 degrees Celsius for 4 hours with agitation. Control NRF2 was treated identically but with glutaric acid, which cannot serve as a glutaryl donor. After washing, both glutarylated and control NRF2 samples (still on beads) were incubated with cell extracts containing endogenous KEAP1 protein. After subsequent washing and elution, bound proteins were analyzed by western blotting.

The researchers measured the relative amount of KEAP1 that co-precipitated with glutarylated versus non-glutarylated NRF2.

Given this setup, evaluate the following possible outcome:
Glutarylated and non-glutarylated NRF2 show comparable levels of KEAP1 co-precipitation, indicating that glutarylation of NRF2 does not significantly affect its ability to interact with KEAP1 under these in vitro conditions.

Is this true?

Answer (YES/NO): NO